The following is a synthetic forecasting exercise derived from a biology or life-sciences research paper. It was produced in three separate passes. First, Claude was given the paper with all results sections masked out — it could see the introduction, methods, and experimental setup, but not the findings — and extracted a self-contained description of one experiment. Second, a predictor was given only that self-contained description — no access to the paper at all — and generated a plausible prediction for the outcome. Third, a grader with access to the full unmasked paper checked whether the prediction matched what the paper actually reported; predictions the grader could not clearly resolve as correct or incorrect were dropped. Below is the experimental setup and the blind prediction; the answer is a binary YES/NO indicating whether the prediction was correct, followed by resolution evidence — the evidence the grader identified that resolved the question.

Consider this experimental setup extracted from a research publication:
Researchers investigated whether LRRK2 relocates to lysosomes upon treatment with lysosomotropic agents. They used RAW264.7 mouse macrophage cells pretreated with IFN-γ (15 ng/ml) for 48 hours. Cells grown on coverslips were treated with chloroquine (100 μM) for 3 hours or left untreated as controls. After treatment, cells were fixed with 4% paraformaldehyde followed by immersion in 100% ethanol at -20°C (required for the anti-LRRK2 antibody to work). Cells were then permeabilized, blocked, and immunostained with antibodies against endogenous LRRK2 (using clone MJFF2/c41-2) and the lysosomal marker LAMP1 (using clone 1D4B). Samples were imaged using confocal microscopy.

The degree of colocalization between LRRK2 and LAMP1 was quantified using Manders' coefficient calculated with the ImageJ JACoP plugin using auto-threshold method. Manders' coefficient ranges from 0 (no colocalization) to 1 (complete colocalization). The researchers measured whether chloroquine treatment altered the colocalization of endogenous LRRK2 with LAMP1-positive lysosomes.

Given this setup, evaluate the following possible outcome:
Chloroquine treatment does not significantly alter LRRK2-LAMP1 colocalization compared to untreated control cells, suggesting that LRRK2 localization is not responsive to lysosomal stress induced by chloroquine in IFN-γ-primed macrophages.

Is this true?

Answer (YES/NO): NO